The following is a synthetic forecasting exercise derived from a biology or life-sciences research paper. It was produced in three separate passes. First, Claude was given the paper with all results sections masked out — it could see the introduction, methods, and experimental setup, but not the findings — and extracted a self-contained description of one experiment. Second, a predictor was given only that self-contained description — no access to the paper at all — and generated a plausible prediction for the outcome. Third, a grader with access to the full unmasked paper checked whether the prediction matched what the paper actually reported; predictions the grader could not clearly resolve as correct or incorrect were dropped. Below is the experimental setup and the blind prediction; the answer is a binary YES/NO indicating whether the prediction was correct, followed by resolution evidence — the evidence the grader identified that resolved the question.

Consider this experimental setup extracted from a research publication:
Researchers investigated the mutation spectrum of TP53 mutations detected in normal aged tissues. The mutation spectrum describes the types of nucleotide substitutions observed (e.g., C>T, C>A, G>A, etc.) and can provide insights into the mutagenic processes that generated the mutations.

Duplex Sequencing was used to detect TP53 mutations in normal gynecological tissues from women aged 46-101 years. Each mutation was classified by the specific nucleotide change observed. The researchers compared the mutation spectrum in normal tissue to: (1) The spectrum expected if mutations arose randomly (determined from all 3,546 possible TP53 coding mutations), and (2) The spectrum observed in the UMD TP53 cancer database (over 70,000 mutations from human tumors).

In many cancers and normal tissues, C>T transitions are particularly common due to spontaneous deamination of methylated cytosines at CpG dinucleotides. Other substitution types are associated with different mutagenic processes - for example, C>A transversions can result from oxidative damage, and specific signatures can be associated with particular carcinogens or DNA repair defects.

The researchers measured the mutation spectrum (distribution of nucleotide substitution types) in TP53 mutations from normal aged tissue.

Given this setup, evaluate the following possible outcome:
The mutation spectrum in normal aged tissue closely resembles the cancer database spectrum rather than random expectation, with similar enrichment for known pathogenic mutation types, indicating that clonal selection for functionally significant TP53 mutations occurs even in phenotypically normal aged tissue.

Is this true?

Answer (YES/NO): YES